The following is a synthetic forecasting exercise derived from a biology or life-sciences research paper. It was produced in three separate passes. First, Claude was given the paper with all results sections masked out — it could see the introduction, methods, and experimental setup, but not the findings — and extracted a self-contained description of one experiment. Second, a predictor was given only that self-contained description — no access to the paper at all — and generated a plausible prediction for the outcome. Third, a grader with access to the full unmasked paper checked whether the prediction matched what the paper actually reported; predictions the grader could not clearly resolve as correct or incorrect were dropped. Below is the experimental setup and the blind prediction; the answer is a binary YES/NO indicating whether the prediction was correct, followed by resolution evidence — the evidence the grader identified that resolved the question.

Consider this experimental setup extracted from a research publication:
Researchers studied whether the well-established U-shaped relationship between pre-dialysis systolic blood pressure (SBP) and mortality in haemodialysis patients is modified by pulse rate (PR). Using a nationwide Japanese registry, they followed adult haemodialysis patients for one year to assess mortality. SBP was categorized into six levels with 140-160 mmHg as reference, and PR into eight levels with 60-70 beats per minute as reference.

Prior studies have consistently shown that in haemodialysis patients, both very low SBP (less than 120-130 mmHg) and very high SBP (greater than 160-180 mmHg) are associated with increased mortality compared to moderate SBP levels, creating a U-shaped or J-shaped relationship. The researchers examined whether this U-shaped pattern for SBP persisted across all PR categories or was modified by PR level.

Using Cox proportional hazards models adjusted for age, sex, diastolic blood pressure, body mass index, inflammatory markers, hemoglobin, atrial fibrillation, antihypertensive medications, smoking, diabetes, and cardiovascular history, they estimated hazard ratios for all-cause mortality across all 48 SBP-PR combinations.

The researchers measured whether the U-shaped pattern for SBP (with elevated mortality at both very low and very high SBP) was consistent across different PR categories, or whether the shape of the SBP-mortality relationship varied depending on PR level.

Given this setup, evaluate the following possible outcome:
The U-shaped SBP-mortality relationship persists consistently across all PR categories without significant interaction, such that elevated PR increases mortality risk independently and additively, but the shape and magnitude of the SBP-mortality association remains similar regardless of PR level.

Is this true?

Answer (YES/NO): NO